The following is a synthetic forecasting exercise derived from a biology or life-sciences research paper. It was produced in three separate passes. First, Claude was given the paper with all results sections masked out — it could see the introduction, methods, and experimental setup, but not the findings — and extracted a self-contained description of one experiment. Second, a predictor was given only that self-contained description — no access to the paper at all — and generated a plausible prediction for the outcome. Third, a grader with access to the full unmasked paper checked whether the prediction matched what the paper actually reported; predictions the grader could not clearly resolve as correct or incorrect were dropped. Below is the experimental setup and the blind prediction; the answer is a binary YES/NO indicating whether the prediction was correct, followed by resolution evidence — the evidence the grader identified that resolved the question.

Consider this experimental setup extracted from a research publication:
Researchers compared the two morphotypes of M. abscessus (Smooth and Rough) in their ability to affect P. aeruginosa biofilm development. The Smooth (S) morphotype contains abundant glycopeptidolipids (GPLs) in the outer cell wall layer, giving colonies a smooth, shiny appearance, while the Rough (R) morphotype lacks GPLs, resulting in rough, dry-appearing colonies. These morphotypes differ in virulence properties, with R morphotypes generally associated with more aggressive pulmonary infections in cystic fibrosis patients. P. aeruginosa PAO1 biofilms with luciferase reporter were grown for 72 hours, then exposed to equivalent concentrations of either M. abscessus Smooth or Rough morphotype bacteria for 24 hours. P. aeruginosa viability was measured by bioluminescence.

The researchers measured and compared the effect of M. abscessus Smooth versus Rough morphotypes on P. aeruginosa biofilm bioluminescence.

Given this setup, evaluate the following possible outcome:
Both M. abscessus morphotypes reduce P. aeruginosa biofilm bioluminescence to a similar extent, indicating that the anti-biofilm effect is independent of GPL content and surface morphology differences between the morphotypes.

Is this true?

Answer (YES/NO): NO